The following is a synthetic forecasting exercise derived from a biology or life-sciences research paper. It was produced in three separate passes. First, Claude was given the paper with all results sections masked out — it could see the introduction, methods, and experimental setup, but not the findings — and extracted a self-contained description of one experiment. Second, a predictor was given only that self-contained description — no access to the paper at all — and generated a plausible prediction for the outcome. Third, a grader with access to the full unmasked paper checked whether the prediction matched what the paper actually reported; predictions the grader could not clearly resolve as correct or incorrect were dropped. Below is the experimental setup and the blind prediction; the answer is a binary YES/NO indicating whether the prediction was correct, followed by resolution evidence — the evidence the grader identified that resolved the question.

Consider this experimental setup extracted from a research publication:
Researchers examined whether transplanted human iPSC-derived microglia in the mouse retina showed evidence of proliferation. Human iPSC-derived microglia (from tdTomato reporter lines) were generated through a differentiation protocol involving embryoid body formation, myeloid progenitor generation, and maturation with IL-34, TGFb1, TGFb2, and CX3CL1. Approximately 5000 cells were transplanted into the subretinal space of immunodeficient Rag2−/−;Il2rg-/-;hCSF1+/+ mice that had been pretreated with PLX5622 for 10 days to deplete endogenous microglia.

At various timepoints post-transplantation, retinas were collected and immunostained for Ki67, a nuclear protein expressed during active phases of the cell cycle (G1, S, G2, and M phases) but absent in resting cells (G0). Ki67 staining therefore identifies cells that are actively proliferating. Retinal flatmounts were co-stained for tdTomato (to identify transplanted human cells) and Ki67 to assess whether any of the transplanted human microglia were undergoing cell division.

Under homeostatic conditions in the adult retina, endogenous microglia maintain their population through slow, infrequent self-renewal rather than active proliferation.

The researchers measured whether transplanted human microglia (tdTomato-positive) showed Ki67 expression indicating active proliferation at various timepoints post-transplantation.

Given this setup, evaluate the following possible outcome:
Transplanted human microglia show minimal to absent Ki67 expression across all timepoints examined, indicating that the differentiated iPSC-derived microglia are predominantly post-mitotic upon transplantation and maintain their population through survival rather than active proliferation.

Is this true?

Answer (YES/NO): NO